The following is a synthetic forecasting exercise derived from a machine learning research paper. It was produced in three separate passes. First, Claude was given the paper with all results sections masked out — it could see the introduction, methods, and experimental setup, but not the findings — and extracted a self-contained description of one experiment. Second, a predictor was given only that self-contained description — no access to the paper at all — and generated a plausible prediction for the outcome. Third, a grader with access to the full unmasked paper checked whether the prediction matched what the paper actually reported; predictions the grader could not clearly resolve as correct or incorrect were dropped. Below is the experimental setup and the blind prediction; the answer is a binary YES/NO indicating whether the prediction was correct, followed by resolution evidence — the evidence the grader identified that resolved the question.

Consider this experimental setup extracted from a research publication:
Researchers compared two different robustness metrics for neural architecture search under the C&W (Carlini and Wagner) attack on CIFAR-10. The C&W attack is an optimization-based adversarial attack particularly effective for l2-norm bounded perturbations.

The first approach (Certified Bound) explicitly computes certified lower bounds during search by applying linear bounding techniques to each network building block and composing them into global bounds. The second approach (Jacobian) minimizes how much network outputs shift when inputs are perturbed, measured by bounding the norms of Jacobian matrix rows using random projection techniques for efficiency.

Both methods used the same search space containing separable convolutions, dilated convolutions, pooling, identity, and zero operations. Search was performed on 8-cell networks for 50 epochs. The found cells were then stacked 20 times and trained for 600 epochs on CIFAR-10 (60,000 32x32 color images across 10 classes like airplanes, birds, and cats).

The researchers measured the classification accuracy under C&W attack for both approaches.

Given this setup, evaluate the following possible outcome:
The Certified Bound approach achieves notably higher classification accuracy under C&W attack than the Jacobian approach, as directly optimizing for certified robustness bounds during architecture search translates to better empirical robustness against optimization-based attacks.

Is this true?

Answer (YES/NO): NO